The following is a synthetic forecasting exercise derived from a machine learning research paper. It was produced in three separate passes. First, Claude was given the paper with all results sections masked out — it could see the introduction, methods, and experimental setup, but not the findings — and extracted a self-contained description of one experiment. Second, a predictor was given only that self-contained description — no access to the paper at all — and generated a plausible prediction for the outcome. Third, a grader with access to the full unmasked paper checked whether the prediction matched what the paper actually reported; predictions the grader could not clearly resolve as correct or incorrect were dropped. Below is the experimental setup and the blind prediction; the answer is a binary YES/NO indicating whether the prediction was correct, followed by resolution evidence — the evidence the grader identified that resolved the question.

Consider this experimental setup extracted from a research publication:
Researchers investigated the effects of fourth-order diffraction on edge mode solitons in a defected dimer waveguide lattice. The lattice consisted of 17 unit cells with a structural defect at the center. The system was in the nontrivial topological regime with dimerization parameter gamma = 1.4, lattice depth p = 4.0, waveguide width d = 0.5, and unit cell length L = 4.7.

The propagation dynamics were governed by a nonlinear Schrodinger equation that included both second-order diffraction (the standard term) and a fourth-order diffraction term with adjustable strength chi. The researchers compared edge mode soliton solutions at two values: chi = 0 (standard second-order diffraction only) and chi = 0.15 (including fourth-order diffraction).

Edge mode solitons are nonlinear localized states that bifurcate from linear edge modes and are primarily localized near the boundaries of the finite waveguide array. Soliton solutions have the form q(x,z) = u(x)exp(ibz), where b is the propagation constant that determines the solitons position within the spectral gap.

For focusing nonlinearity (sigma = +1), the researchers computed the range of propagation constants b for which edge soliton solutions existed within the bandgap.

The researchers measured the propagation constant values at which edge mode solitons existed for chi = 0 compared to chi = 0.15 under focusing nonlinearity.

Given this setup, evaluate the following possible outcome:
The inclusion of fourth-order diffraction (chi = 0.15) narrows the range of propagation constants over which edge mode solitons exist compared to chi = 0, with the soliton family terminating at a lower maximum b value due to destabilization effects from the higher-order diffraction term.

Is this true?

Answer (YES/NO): NO